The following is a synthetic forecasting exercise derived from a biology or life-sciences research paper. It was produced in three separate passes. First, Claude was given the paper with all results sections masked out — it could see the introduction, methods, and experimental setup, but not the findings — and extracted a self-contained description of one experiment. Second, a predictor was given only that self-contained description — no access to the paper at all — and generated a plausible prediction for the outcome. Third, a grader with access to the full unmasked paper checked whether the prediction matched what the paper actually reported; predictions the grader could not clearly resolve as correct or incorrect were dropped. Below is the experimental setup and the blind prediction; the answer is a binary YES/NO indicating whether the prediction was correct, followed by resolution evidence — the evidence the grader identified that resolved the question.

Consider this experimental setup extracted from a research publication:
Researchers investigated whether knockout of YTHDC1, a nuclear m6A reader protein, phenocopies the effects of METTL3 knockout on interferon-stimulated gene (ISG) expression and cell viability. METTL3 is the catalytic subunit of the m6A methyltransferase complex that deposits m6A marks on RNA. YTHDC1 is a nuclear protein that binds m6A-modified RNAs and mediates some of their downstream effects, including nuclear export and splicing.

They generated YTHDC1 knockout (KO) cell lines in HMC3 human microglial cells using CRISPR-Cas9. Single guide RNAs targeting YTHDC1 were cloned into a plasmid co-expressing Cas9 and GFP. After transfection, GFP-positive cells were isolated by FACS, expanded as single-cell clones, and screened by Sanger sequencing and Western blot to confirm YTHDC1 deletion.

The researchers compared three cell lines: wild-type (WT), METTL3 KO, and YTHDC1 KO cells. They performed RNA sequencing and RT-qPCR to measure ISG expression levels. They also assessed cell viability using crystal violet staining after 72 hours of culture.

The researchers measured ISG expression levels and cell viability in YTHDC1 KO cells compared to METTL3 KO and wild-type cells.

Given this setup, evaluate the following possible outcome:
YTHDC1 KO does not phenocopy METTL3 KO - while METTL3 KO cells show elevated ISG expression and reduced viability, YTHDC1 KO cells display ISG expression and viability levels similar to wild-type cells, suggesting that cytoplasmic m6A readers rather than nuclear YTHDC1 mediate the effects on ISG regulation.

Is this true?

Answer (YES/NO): NO